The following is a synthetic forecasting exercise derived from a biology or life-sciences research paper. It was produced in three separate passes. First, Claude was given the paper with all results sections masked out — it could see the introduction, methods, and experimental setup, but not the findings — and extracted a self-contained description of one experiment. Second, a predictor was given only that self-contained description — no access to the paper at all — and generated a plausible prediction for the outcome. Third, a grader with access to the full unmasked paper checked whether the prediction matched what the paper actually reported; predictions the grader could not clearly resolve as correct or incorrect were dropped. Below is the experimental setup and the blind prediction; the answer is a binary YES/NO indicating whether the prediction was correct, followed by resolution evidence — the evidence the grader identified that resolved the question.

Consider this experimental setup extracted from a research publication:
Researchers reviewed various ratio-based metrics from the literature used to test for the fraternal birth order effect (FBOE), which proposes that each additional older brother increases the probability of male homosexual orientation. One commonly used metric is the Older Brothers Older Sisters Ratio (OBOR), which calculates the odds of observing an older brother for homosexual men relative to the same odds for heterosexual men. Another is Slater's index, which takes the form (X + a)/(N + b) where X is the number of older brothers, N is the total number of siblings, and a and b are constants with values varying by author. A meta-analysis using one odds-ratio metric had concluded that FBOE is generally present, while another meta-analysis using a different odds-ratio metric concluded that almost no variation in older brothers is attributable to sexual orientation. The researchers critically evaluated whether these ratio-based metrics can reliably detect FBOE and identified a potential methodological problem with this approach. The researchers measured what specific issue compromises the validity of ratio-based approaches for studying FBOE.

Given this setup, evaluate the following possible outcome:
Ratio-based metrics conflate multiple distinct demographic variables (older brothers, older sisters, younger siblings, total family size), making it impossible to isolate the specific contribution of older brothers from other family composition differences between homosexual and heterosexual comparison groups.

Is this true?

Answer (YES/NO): NO